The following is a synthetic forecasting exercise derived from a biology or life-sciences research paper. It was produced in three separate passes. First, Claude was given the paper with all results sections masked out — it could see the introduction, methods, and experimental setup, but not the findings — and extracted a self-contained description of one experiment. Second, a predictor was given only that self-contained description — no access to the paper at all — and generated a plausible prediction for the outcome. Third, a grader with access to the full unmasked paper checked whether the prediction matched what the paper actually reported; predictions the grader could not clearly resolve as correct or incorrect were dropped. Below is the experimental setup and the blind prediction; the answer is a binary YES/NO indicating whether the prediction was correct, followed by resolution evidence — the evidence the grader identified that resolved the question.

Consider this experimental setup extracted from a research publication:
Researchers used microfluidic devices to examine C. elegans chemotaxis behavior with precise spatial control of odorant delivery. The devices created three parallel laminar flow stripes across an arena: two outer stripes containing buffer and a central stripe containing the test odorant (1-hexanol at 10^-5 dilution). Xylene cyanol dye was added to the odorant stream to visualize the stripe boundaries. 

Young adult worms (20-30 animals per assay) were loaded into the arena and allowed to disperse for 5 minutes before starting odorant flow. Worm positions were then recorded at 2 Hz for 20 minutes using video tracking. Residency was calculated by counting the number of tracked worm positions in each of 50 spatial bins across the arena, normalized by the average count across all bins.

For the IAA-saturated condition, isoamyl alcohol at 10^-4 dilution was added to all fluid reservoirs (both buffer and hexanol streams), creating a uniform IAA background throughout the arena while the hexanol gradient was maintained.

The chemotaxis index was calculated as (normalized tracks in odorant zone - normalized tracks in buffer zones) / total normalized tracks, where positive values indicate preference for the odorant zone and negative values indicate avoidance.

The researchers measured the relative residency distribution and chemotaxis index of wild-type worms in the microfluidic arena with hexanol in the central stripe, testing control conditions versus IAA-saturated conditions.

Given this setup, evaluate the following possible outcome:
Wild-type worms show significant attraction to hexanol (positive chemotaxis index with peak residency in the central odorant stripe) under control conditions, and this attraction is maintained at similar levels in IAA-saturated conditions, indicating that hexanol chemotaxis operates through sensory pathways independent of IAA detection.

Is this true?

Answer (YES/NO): NO